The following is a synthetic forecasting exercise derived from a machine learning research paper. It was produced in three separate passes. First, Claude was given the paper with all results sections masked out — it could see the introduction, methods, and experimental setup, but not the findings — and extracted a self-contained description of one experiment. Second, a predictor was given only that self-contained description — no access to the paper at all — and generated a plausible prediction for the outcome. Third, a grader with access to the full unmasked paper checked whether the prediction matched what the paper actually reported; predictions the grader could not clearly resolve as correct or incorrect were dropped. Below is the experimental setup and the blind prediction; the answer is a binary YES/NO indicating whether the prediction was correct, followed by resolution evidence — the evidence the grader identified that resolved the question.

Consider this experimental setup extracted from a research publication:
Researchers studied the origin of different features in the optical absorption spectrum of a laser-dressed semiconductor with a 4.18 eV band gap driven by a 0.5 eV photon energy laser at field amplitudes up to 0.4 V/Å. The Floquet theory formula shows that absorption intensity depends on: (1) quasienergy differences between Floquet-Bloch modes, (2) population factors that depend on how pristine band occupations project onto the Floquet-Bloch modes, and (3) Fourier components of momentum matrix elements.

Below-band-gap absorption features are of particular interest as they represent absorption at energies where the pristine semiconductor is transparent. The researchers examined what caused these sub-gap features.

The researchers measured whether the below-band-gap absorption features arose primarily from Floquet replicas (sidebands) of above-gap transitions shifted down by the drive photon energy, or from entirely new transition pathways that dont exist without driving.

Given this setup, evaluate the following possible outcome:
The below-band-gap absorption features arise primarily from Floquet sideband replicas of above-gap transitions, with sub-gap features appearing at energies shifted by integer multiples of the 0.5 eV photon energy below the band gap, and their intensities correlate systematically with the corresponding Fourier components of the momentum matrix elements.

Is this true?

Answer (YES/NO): YES